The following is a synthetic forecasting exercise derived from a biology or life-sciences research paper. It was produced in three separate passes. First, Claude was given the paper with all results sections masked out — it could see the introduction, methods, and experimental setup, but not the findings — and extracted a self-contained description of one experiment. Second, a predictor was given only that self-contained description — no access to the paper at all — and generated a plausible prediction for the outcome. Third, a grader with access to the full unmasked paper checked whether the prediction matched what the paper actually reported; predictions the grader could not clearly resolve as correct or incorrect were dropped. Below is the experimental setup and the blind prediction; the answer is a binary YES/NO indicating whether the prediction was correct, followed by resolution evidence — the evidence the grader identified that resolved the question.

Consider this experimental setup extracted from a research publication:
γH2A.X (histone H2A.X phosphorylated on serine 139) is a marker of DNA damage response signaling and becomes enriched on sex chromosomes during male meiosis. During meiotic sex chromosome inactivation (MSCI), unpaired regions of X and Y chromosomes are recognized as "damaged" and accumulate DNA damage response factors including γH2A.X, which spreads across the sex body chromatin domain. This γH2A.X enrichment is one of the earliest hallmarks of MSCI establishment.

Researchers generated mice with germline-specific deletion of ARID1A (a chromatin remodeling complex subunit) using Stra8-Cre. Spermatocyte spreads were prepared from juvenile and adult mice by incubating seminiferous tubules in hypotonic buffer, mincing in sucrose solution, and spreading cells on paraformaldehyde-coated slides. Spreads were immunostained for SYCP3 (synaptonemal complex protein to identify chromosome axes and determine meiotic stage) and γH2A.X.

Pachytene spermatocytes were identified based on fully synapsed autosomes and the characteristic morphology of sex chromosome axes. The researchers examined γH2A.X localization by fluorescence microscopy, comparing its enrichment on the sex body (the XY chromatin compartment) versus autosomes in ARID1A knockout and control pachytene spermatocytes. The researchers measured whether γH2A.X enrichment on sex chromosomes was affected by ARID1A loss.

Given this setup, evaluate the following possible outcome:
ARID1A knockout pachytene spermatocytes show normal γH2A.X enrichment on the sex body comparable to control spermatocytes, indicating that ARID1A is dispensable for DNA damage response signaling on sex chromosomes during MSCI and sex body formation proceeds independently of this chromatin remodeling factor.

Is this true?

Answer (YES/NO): YES